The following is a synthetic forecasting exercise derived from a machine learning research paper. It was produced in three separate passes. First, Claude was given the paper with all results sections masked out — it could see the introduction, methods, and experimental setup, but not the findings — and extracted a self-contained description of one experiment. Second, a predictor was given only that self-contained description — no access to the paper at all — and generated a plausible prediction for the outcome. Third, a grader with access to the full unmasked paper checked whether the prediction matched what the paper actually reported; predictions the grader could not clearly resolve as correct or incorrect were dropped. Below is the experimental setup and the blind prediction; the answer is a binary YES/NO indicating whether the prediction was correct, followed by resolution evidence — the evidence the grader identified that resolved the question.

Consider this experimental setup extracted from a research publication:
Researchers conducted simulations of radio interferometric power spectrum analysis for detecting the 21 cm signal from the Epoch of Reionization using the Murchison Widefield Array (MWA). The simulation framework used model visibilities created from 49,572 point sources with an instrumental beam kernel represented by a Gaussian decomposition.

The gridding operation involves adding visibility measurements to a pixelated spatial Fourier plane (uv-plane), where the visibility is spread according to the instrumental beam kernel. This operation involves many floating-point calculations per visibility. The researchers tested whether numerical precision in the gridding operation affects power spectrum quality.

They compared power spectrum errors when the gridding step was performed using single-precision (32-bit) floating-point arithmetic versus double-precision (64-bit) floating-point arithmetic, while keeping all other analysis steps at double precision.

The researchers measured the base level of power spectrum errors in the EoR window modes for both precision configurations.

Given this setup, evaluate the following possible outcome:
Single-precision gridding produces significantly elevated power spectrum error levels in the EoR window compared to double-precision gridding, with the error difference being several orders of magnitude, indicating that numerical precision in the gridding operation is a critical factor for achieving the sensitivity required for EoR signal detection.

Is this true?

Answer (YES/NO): NO